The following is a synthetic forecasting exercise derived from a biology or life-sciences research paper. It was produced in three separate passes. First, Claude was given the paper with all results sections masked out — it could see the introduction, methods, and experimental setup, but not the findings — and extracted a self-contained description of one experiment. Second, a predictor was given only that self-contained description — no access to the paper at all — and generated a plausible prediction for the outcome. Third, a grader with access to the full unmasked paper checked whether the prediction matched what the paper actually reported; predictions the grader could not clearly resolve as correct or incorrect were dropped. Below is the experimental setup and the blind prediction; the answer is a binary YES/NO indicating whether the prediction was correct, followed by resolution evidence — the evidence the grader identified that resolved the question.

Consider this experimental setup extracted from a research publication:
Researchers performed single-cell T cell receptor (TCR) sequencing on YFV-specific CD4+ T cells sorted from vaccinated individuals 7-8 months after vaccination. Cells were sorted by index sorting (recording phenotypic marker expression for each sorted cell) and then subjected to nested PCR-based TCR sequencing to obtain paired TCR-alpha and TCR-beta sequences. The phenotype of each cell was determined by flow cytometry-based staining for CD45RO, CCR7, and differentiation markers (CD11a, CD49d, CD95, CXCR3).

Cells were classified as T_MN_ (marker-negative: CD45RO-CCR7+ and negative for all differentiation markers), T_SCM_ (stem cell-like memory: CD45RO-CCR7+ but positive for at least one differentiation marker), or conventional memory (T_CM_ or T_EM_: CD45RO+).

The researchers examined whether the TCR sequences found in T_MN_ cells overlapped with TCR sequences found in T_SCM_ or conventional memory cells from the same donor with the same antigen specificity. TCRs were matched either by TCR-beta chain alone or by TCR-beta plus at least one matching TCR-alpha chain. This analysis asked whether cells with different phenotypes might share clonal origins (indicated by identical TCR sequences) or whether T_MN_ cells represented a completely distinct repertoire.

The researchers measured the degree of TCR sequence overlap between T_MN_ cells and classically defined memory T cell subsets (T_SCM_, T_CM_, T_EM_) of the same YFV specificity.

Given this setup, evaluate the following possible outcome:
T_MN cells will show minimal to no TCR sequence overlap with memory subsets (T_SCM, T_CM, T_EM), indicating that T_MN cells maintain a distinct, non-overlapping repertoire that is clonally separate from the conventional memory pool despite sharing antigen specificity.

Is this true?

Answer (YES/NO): NO